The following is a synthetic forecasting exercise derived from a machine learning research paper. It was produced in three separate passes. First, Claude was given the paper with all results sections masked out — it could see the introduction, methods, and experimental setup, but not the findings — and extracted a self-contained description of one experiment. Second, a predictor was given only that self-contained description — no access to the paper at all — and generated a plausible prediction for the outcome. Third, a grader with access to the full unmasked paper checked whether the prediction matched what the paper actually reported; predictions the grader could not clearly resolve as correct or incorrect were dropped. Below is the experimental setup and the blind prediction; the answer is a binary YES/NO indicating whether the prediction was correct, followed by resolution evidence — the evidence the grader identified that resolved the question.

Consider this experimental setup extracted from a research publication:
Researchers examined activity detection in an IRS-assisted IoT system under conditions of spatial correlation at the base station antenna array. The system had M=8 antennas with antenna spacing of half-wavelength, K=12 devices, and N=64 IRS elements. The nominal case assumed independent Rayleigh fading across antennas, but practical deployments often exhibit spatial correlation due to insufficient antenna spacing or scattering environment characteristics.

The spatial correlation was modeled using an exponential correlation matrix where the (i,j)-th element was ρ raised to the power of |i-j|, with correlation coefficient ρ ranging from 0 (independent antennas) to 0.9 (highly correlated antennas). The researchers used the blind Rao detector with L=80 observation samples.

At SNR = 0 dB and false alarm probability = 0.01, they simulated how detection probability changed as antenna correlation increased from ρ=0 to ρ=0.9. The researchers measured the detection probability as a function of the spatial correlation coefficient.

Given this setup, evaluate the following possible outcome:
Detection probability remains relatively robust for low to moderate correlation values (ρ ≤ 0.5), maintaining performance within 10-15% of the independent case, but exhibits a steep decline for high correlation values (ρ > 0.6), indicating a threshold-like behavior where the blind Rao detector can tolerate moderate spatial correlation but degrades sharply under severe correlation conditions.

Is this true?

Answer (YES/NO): NO